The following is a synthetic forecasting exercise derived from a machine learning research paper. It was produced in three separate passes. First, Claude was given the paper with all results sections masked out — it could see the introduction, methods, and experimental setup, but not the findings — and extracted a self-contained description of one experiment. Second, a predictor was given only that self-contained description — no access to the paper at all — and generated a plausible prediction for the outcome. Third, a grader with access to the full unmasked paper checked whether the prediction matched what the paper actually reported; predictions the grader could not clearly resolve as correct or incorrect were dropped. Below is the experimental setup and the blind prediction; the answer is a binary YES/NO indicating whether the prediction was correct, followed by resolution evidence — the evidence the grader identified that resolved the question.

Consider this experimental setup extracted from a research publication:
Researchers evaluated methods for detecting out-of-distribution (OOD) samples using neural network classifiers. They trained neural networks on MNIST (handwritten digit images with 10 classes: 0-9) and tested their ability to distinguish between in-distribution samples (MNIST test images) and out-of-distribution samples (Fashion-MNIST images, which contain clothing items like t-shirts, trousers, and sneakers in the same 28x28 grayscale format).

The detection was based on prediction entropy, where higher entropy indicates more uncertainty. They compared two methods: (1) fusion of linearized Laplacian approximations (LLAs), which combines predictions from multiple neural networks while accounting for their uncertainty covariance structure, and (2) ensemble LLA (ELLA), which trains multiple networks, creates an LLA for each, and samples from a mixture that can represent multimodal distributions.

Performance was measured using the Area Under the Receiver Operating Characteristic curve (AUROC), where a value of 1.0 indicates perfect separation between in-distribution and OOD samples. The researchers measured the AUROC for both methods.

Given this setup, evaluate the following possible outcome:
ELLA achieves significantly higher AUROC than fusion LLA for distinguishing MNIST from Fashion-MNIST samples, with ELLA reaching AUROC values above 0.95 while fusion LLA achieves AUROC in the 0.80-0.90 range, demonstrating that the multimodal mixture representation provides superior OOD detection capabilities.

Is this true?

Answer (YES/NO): NO